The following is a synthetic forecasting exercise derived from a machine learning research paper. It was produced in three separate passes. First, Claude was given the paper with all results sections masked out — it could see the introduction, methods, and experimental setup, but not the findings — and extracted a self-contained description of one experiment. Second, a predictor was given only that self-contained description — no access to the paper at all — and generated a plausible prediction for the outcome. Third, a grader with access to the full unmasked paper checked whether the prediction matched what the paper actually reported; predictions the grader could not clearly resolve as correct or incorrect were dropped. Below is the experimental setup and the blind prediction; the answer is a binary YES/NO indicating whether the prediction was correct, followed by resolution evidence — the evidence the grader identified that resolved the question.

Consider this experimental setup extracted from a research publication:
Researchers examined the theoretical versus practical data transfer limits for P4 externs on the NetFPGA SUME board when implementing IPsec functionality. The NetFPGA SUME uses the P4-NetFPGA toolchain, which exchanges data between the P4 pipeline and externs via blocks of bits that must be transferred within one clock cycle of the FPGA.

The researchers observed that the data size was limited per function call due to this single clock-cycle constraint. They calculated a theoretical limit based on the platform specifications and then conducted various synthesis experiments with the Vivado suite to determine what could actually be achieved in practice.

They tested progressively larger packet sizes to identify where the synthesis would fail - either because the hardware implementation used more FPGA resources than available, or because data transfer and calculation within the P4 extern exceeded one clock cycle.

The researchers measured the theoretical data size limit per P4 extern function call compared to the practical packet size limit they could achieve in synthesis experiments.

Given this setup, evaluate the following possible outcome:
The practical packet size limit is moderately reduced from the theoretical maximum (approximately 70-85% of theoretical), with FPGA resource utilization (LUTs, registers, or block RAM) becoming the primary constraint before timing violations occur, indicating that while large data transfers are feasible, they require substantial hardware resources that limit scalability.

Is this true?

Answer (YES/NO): NO